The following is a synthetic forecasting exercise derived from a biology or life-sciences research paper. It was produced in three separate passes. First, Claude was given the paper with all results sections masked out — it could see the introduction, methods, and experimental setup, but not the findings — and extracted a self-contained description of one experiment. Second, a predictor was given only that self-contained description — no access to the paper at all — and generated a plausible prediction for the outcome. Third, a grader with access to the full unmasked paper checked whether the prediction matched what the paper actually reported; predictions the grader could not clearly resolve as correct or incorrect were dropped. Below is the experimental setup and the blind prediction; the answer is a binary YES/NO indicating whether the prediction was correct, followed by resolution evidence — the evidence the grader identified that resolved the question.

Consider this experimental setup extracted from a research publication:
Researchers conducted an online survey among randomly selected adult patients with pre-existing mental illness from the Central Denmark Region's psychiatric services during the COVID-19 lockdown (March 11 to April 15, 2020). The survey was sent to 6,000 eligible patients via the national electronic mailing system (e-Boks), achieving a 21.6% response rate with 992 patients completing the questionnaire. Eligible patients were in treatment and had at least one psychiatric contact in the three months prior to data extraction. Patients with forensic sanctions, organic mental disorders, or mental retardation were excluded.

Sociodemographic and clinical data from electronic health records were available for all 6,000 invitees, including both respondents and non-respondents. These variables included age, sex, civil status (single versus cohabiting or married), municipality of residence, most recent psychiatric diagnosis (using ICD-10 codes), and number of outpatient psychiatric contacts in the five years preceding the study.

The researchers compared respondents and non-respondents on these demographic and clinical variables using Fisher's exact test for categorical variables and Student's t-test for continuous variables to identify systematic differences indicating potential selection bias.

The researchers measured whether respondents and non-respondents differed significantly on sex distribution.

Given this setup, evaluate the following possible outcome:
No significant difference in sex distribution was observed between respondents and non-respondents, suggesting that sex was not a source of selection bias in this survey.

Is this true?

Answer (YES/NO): NO